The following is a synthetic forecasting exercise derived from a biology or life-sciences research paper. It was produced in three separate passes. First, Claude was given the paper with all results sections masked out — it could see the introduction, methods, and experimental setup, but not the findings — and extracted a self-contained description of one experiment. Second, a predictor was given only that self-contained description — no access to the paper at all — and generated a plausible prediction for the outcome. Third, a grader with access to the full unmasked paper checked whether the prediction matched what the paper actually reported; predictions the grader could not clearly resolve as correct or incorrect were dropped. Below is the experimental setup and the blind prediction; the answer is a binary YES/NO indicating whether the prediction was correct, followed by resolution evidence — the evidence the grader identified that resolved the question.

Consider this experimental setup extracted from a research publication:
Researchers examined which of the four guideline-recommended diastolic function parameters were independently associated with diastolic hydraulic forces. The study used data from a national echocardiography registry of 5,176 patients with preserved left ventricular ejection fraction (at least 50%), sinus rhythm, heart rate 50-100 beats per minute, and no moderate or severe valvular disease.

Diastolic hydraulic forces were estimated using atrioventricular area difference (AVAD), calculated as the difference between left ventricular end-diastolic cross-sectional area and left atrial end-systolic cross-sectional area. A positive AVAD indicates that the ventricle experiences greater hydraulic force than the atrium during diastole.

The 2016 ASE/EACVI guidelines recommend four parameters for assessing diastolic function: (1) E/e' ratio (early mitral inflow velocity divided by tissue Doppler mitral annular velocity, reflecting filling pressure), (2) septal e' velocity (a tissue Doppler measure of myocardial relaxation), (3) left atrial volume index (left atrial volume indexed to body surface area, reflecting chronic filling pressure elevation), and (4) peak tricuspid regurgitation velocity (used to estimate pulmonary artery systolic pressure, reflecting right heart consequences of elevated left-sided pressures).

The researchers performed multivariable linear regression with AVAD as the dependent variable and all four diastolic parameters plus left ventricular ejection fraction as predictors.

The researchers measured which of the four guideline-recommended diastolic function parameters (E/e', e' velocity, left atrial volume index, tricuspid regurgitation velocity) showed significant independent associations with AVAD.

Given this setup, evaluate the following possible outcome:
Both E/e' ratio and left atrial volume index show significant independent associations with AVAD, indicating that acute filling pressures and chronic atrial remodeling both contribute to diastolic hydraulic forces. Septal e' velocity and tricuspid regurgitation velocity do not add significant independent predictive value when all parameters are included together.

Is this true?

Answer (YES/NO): YES